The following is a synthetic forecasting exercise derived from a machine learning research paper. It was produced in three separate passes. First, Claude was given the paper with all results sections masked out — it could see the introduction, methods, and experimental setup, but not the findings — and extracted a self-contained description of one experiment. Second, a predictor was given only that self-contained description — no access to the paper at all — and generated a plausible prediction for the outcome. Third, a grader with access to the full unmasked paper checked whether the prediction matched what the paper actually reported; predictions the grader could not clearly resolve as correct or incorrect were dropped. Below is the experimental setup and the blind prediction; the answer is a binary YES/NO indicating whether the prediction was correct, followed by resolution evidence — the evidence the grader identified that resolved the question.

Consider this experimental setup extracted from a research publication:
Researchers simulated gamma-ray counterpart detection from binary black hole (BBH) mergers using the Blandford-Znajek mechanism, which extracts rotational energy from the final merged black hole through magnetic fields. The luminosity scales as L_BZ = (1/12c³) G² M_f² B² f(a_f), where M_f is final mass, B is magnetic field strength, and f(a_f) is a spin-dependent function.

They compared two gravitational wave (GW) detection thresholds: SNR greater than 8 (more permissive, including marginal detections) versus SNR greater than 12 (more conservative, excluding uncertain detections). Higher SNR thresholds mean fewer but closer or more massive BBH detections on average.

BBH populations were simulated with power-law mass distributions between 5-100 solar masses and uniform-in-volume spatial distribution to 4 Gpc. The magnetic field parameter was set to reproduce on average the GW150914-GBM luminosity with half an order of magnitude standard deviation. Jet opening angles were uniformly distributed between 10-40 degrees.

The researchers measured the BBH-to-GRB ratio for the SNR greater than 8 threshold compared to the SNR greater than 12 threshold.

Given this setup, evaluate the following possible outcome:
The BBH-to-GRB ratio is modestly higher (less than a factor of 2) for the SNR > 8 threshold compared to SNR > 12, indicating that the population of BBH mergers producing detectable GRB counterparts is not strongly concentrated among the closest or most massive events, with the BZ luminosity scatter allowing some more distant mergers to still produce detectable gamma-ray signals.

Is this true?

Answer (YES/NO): YES